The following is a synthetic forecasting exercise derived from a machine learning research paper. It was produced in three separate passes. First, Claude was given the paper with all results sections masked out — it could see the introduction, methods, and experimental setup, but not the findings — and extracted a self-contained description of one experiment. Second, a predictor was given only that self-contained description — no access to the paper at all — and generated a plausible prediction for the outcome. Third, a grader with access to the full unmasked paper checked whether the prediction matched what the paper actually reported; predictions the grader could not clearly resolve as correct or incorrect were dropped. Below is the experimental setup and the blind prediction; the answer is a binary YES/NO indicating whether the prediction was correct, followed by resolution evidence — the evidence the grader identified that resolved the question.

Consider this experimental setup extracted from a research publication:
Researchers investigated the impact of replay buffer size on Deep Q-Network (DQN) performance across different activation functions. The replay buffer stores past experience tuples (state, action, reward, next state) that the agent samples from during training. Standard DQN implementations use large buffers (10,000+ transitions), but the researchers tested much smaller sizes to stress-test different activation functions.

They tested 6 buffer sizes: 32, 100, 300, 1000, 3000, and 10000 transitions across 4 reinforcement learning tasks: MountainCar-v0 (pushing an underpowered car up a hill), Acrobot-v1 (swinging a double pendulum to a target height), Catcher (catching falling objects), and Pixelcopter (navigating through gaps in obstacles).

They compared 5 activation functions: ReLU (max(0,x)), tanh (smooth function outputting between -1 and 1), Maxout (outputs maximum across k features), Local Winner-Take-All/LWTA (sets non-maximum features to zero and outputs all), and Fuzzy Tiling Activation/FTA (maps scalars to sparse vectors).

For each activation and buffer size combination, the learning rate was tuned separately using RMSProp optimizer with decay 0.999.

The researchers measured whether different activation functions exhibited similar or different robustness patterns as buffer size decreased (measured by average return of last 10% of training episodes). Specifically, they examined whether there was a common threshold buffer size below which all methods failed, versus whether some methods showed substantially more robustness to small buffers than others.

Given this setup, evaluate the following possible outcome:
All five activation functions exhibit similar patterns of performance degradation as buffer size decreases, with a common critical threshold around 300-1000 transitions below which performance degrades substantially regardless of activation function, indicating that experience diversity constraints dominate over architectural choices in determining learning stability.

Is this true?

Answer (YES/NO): NO